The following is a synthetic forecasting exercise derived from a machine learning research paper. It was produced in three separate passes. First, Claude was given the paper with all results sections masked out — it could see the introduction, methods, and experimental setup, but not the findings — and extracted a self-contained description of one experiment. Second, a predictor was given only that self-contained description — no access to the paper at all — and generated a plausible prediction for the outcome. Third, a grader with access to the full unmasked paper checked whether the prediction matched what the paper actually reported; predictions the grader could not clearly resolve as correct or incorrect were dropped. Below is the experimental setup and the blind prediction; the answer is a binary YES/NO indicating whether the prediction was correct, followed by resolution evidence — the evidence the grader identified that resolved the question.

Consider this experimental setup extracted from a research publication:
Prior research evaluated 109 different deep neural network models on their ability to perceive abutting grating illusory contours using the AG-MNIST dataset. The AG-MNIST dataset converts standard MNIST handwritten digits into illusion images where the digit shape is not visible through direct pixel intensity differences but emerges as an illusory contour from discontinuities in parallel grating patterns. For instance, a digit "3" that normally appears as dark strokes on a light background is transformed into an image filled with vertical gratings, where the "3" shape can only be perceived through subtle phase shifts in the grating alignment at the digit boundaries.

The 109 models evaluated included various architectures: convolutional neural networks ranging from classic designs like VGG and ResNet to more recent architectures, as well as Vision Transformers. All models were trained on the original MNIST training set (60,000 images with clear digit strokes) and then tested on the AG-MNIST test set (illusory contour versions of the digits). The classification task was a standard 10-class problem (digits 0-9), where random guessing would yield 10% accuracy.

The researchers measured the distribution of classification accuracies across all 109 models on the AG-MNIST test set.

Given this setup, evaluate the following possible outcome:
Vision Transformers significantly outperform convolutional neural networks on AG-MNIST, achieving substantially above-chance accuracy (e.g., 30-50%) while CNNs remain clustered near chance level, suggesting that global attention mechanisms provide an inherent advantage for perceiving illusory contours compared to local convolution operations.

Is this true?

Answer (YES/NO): NO